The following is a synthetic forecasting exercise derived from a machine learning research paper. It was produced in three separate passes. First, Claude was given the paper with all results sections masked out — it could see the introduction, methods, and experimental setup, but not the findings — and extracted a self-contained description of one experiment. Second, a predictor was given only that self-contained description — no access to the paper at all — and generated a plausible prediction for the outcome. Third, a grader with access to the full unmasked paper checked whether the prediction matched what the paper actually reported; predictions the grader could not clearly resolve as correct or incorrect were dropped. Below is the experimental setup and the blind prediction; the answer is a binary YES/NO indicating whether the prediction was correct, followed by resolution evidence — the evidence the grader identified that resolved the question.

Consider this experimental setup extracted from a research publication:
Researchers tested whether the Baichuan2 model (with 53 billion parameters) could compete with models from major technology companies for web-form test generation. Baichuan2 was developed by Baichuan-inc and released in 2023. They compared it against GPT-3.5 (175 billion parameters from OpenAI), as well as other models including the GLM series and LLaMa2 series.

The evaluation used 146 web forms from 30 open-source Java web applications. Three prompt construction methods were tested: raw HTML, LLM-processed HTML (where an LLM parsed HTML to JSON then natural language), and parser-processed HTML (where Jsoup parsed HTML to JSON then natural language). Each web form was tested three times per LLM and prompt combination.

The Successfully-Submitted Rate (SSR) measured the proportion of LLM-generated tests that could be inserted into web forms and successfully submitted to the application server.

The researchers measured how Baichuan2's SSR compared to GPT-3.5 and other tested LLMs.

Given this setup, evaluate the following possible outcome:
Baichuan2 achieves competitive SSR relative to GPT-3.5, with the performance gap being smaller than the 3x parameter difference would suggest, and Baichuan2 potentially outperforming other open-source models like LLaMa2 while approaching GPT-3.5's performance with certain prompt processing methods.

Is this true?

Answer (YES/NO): NO